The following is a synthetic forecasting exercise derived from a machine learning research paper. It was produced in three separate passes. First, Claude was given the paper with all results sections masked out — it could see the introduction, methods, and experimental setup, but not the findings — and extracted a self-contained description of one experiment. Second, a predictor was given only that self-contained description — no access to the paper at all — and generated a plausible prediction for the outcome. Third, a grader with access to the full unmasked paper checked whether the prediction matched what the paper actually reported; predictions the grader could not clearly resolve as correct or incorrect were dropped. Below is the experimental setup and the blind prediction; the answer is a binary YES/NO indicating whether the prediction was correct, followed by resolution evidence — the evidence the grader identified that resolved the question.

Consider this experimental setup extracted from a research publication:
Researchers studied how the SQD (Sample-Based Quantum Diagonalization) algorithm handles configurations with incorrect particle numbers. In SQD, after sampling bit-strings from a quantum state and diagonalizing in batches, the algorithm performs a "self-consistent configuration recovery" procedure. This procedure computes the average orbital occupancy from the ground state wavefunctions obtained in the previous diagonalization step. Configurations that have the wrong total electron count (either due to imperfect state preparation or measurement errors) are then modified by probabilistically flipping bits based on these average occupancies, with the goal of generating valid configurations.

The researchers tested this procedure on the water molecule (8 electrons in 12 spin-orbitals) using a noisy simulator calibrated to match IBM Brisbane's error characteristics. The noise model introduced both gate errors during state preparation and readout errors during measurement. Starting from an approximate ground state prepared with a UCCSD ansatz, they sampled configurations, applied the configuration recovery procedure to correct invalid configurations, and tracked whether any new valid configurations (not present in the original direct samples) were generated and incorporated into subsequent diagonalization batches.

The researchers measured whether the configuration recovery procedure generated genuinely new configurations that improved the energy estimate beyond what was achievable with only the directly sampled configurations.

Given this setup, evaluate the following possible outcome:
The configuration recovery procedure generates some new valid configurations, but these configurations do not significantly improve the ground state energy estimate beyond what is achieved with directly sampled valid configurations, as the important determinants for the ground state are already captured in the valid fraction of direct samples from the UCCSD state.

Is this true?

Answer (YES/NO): NO